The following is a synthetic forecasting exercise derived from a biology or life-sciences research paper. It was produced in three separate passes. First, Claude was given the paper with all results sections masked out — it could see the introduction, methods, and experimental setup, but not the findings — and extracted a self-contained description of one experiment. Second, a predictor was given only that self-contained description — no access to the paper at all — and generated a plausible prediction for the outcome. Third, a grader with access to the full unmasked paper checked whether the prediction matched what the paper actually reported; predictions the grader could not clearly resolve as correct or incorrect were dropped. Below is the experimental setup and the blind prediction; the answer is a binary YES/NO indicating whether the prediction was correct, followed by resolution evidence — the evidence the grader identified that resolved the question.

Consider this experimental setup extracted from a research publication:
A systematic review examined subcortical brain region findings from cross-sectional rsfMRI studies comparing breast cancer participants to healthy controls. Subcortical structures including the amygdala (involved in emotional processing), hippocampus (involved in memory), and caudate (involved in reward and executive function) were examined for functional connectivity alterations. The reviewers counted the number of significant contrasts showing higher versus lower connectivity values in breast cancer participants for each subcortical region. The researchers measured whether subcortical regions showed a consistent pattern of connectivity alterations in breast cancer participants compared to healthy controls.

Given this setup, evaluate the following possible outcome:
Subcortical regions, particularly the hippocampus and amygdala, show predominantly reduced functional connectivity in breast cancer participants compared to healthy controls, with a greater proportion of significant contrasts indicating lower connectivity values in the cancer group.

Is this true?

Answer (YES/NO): YES